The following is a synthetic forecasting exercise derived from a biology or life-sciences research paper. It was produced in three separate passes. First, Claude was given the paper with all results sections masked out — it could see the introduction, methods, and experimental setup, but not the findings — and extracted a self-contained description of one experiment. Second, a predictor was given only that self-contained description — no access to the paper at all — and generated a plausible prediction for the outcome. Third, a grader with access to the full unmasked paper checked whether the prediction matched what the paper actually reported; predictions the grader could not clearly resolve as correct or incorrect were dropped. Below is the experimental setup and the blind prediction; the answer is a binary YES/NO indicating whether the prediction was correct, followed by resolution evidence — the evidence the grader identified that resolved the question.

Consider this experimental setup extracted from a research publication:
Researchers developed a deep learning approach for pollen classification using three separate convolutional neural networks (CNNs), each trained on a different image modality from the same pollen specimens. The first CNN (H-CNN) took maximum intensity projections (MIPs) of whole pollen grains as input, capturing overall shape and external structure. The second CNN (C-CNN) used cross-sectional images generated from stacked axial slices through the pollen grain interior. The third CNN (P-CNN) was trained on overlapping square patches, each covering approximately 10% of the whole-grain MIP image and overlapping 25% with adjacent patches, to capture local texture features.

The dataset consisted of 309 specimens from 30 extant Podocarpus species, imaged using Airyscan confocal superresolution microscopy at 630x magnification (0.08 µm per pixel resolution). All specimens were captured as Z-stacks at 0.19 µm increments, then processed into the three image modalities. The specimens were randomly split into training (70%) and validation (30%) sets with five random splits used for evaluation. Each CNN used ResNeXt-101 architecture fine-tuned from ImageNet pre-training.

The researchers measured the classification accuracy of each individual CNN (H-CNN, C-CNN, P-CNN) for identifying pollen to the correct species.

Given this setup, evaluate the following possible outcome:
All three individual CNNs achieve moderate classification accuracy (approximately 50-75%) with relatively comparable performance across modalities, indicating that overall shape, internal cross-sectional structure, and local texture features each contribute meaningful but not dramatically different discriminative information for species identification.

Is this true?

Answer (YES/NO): NO